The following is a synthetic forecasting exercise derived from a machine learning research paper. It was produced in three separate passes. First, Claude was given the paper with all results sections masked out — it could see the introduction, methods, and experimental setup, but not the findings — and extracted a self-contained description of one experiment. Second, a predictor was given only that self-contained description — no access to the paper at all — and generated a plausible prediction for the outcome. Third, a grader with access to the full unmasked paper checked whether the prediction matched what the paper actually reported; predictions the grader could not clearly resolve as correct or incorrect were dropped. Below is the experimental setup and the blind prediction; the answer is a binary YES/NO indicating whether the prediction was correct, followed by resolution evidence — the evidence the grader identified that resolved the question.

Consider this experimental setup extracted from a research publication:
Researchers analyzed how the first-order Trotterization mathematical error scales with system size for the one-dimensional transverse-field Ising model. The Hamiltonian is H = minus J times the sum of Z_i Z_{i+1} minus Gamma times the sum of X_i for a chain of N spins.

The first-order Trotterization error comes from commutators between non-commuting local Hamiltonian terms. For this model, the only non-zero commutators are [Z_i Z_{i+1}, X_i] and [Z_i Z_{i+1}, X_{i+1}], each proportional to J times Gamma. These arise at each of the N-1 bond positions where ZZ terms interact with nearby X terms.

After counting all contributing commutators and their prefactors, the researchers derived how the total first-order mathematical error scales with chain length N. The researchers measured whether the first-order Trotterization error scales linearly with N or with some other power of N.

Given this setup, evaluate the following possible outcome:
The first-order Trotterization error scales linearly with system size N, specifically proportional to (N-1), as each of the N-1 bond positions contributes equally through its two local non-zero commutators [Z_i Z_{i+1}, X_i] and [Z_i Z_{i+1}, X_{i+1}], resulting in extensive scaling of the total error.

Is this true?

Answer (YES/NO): YES